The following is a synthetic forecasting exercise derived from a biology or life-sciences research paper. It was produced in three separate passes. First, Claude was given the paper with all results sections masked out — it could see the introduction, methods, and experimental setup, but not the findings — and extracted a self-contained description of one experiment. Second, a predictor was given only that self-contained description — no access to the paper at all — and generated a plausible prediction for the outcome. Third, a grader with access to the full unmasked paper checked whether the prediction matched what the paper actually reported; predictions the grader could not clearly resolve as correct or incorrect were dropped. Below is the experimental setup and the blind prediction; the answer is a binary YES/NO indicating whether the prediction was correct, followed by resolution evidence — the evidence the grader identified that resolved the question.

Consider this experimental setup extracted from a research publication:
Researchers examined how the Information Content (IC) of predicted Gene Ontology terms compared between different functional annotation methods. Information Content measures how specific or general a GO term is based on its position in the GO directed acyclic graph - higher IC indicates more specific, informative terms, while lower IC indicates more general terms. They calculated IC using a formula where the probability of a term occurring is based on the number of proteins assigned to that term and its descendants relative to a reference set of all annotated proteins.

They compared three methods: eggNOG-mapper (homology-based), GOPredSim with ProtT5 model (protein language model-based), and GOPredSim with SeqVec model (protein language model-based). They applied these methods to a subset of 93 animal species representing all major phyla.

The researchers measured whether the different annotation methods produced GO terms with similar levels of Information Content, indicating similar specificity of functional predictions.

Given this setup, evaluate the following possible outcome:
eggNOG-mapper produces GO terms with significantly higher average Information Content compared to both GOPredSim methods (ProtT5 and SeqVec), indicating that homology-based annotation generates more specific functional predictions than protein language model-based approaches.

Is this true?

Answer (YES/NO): NO